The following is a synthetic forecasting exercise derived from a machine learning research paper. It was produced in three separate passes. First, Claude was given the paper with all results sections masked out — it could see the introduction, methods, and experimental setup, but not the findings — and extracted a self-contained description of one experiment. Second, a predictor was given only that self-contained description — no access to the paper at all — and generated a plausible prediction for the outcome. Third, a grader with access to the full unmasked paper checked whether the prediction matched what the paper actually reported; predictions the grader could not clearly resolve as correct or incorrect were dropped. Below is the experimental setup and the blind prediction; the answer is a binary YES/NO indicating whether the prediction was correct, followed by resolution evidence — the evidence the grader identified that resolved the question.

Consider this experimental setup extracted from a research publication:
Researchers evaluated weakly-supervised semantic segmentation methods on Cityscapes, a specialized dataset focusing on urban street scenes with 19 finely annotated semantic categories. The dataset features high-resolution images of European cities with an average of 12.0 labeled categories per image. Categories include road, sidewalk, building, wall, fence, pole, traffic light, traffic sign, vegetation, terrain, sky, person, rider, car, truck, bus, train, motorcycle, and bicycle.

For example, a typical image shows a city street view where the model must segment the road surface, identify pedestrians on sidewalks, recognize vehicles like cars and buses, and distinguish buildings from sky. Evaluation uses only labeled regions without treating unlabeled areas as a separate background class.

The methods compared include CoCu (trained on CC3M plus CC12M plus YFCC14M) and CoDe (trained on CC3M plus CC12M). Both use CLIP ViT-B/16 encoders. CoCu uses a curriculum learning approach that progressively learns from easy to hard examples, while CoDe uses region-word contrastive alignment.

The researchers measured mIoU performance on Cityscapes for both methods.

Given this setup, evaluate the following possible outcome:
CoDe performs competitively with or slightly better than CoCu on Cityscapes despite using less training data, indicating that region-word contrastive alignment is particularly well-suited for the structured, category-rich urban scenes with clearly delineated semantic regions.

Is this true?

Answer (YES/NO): NO